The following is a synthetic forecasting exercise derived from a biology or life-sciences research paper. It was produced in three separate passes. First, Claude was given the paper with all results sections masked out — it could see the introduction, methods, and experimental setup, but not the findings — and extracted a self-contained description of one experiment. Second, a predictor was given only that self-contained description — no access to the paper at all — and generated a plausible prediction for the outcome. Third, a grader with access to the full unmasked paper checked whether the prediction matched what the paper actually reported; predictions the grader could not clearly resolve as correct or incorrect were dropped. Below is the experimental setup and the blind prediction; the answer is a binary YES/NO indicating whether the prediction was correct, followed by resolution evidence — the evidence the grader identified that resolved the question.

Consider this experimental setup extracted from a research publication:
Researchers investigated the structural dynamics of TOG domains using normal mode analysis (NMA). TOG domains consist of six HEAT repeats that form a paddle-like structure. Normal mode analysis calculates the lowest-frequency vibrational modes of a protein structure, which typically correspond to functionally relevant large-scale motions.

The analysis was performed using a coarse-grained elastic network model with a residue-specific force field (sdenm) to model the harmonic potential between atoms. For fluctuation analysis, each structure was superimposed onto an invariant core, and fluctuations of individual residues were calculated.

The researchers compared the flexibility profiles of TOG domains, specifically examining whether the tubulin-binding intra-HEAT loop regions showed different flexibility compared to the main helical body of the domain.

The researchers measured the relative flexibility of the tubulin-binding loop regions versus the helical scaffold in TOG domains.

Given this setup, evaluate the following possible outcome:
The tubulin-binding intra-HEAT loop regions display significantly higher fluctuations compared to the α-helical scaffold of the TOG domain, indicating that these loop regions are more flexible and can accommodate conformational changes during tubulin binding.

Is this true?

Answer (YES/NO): NO